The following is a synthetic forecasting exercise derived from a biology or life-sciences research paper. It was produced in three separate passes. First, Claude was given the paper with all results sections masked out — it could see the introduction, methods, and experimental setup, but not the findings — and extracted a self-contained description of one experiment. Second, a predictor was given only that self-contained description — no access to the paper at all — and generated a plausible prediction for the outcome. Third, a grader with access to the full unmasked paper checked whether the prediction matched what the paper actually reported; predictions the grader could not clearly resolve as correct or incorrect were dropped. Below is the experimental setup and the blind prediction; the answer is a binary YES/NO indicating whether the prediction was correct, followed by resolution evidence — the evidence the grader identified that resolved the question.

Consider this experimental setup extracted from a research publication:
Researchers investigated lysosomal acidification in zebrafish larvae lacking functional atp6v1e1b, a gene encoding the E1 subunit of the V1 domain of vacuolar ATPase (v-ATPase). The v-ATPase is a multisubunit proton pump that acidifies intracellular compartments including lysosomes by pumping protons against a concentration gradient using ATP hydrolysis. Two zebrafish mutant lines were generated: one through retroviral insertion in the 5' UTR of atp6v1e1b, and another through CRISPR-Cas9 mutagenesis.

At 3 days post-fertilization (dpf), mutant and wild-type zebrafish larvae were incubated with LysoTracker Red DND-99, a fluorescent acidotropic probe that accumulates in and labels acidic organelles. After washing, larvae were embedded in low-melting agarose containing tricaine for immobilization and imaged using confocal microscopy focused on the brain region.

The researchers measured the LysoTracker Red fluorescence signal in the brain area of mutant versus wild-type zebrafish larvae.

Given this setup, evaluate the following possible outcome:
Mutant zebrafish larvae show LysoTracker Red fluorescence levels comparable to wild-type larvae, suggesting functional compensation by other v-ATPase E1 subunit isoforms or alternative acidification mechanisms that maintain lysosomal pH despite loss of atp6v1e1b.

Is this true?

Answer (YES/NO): NO